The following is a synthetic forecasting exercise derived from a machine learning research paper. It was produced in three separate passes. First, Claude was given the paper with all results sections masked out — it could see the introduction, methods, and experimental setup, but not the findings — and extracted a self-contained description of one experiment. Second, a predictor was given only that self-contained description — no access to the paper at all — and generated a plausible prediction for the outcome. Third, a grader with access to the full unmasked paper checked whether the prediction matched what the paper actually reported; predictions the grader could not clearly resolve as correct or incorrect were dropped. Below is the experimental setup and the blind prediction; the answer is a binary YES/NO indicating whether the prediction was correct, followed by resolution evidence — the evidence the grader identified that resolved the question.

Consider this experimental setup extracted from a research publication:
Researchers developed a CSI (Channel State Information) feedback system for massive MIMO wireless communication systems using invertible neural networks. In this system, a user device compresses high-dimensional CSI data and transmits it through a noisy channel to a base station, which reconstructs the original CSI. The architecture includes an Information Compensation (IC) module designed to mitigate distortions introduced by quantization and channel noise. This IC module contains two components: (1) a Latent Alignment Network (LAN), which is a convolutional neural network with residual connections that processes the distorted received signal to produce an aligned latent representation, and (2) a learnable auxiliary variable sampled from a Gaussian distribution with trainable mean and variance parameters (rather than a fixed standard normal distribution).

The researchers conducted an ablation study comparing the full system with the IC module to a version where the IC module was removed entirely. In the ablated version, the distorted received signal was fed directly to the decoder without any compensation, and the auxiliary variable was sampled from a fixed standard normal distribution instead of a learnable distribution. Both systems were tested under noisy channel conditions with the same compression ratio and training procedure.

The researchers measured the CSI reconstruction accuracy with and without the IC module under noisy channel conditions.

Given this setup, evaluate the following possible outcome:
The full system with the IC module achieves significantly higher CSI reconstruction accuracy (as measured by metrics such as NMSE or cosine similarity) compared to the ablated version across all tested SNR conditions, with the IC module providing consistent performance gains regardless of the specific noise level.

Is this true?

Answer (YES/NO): NO